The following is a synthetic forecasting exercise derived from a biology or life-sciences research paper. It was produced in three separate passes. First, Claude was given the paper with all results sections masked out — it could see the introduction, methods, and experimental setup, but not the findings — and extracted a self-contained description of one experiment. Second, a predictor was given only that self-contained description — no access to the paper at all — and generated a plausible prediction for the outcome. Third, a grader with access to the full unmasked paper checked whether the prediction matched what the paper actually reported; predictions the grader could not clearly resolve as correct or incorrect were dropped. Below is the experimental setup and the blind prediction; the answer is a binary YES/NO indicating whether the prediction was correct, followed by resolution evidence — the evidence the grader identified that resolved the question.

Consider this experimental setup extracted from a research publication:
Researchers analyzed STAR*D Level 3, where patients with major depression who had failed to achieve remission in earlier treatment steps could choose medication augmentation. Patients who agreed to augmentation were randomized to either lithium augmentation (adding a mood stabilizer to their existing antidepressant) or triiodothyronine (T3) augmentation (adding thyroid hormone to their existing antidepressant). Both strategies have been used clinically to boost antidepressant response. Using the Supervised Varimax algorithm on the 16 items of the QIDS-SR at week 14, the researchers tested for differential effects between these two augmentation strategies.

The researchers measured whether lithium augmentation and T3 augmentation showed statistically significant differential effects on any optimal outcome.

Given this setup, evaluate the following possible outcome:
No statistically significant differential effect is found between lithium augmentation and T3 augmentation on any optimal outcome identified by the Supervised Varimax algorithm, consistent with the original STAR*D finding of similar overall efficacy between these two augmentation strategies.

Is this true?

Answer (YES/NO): YES